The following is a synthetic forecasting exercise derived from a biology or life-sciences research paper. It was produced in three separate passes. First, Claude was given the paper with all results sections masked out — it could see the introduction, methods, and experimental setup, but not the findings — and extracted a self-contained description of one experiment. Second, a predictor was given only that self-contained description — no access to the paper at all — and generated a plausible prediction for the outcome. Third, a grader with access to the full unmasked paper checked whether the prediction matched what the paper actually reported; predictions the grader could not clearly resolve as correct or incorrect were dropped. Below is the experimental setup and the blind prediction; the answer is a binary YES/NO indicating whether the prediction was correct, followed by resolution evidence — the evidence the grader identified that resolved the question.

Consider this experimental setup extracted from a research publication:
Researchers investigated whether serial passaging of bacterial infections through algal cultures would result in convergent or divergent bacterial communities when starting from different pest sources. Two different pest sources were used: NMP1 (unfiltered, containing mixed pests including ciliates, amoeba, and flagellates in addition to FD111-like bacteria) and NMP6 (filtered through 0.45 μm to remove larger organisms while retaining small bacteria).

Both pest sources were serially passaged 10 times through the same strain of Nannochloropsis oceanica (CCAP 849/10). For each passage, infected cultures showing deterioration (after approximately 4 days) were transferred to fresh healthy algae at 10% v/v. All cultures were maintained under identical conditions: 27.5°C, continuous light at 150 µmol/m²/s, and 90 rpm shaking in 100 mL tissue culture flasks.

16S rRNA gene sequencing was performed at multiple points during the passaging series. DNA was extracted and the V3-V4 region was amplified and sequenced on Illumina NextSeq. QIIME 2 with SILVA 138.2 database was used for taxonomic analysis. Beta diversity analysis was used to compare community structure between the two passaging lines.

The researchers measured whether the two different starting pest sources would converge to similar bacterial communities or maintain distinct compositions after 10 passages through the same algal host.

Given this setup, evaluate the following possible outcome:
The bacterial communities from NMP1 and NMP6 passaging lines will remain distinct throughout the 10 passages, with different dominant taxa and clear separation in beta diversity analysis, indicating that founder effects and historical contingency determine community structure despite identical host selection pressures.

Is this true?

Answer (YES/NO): NO